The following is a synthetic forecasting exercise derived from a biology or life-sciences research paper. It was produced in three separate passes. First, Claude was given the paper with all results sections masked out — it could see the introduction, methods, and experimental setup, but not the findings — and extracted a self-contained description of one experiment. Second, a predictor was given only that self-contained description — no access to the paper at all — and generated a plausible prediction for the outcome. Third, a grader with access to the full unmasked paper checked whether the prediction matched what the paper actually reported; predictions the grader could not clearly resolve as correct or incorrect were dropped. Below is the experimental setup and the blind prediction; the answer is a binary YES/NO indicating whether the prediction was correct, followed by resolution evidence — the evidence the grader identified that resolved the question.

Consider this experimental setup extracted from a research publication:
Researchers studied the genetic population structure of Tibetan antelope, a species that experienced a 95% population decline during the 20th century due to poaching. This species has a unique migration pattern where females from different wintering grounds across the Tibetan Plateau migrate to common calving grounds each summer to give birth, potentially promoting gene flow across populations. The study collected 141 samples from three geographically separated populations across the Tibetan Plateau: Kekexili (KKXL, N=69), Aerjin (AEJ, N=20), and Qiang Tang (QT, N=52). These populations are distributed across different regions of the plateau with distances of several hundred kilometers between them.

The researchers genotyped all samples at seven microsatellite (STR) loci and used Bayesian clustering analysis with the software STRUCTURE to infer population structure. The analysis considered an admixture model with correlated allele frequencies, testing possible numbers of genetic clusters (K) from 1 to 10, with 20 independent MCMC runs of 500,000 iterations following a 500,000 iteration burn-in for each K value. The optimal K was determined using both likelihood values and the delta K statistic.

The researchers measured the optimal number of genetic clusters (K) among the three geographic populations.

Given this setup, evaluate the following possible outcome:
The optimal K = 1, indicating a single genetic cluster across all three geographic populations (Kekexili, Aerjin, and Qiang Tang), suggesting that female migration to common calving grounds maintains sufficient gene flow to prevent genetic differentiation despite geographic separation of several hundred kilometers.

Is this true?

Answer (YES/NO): YES